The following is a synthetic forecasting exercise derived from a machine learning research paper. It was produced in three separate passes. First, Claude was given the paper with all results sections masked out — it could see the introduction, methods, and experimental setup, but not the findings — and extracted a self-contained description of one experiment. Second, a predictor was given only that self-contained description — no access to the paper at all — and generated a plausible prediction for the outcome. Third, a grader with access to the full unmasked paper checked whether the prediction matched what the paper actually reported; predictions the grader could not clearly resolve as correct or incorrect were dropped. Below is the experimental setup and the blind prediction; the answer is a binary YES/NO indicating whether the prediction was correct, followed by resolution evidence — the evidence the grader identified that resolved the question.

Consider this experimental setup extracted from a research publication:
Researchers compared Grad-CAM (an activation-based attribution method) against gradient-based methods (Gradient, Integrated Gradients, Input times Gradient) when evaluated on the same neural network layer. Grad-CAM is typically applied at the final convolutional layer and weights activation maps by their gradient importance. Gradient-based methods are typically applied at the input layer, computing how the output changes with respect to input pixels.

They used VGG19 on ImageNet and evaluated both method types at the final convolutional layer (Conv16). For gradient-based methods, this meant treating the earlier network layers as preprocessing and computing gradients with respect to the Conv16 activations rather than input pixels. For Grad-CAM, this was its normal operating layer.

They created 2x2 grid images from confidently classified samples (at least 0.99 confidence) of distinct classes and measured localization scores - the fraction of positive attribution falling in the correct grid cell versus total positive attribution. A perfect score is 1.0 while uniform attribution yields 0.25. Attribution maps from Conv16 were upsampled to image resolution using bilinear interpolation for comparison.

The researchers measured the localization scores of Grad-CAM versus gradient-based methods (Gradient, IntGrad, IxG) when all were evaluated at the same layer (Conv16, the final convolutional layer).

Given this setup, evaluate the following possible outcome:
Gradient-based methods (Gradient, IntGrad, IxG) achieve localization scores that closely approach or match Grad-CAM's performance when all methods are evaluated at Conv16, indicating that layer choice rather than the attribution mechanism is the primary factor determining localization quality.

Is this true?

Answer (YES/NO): YES